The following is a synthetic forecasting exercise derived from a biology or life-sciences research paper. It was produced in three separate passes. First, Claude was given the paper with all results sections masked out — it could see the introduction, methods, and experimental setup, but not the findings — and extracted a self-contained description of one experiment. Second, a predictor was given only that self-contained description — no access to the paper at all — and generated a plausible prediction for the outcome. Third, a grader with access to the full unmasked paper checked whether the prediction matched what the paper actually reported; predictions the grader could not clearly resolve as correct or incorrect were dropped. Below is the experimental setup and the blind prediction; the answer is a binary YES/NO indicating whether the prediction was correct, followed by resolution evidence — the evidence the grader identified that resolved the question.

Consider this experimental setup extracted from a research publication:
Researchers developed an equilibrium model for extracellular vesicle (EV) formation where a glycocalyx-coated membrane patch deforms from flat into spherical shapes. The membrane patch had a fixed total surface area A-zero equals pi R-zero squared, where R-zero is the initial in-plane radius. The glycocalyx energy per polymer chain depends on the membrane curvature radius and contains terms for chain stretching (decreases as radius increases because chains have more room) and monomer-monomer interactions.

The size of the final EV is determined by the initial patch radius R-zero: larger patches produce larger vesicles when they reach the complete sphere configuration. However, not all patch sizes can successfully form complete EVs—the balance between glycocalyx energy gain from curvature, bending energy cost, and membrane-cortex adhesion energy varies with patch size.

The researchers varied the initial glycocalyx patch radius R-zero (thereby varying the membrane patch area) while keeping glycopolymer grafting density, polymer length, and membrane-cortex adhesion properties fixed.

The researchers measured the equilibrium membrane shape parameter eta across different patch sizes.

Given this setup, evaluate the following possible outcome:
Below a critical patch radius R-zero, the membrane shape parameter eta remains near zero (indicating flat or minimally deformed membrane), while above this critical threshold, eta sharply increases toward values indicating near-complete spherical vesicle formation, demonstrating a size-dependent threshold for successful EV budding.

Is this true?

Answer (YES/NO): NO